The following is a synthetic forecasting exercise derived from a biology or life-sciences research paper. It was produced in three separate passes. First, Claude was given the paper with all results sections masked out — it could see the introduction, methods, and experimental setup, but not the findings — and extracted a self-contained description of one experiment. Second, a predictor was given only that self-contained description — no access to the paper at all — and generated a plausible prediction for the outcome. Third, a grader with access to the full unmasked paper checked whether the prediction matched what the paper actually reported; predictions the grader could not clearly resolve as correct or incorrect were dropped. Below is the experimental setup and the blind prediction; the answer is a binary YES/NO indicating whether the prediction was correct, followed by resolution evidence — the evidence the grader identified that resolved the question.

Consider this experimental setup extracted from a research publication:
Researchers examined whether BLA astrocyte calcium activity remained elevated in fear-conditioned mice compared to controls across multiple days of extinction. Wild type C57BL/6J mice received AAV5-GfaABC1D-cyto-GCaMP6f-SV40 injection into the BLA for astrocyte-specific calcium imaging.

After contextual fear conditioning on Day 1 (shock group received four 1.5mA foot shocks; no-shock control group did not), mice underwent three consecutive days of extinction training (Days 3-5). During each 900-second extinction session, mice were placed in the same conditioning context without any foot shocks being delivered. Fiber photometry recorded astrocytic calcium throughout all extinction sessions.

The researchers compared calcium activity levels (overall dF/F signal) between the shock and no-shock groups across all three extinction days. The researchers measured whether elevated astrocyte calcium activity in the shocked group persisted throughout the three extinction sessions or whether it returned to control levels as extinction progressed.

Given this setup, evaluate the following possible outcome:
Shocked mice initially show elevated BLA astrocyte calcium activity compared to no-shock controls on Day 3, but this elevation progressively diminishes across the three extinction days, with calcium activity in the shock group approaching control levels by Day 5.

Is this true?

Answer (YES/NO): NO